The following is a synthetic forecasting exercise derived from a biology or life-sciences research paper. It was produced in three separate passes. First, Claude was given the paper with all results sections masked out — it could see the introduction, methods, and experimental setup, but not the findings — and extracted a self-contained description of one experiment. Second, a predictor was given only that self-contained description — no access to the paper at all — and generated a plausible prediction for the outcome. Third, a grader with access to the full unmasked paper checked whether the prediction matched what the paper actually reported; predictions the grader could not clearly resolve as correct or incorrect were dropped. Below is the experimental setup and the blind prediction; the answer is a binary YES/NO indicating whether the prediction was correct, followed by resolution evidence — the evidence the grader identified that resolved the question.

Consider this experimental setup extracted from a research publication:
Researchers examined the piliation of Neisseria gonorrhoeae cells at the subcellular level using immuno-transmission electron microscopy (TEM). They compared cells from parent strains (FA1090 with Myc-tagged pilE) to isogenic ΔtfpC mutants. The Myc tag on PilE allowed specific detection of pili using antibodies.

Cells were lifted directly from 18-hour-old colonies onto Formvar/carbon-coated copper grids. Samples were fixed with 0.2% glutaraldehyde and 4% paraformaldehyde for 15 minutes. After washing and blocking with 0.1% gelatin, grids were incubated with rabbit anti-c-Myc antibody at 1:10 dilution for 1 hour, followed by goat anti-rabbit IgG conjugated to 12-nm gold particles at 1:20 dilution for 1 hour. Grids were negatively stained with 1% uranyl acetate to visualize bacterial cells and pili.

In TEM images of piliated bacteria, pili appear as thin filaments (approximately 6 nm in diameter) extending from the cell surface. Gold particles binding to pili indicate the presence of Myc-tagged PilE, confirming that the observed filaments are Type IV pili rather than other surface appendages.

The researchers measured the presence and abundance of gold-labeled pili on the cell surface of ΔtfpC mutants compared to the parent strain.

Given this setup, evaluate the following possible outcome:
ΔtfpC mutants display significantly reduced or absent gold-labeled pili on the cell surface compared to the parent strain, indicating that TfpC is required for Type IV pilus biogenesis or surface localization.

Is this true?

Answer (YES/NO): YES